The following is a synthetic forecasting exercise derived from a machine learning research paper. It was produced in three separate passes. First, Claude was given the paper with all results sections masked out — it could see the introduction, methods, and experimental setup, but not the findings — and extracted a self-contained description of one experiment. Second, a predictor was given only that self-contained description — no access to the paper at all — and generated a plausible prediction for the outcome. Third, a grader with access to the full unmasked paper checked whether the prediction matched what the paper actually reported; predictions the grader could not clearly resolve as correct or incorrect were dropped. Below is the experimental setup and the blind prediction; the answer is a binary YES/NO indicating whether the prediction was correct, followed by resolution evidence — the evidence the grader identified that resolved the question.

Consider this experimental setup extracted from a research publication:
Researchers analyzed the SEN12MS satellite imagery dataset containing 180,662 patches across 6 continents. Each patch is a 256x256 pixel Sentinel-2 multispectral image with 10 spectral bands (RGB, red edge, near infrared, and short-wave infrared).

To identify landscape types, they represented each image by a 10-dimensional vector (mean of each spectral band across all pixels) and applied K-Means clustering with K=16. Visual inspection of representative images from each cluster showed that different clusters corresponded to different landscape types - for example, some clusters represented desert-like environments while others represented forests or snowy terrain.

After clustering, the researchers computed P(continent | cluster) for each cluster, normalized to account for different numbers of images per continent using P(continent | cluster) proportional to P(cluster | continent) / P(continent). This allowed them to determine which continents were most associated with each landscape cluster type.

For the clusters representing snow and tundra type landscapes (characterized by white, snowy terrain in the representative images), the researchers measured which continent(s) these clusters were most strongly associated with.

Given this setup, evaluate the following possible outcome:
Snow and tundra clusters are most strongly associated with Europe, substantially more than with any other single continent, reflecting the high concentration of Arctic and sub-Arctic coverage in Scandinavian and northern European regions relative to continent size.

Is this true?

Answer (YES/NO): NO